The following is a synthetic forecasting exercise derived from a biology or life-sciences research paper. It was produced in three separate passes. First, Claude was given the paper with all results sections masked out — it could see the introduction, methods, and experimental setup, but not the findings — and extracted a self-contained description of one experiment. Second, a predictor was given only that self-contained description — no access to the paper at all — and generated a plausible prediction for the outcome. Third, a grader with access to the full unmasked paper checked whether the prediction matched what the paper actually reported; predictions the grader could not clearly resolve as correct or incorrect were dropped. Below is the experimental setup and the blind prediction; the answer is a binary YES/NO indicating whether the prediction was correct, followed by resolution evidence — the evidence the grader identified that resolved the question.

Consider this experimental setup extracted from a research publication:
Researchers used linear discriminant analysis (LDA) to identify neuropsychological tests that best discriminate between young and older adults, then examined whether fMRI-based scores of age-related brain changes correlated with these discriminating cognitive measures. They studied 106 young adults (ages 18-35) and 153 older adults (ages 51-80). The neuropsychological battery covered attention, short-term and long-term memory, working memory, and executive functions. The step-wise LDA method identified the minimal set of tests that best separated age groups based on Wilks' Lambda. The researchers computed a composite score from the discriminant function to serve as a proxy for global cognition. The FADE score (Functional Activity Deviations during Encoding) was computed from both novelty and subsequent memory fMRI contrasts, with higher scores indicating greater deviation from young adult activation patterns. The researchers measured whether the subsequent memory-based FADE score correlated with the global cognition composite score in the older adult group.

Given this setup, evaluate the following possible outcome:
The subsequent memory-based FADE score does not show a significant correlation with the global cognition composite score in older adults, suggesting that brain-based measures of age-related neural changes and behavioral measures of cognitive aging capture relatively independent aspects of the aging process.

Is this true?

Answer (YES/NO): NO